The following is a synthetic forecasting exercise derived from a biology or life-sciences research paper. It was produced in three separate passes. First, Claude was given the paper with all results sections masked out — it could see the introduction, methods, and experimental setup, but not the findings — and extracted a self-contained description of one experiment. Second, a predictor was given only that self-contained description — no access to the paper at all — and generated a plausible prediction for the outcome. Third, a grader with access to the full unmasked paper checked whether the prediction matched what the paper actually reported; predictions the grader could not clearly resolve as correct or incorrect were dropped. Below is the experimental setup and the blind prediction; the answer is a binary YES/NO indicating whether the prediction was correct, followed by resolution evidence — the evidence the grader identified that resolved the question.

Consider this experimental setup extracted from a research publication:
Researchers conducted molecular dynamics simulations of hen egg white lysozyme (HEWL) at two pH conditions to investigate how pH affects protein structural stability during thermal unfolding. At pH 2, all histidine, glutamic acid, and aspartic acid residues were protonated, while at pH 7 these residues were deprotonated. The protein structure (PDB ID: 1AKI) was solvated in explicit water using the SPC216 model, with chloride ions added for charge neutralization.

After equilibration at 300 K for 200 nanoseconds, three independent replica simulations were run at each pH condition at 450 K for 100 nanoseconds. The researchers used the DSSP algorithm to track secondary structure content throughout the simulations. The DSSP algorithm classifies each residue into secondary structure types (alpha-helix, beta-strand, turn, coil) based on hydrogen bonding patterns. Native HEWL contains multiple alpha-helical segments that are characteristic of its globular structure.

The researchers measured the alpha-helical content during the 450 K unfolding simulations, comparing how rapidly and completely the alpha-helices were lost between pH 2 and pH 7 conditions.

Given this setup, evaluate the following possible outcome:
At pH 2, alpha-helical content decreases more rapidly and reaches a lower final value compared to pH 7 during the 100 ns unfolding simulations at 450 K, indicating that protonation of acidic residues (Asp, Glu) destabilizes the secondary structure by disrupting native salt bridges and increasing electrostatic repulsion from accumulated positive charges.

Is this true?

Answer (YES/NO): YES